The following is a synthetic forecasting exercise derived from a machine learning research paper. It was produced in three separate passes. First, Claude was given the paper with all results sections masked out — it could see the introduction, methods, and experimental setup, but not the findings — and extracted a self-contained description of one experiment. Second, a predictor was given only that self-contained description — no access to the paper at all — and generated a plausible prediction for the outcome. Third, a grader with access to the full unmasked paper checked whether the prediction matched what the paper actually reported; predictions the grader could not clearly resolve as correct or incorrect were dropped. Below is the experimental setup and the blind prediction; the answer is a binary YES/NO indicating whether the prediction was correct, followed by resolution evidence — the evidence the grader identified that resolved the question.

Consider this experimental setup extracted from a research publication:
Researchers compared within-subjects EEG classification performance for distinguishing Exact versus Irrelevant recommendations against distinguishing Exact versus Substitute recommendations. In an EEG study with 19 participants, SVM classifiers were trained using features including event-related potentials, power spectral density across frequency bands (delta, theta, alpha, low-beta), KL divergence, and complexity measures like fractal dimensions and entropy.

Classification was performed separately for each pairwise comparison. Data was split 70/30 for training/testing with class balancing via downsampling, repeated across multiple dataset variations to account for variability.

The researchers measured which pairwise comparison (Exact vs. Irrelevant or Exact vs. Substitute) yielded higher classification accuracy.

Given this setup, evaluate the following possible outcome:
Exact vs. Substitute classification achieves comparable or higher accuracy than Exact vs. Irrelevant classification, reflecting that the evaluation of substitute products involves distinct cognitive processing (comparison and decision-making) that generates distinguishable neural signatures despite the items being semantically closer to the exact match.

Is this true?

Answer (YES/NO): NO